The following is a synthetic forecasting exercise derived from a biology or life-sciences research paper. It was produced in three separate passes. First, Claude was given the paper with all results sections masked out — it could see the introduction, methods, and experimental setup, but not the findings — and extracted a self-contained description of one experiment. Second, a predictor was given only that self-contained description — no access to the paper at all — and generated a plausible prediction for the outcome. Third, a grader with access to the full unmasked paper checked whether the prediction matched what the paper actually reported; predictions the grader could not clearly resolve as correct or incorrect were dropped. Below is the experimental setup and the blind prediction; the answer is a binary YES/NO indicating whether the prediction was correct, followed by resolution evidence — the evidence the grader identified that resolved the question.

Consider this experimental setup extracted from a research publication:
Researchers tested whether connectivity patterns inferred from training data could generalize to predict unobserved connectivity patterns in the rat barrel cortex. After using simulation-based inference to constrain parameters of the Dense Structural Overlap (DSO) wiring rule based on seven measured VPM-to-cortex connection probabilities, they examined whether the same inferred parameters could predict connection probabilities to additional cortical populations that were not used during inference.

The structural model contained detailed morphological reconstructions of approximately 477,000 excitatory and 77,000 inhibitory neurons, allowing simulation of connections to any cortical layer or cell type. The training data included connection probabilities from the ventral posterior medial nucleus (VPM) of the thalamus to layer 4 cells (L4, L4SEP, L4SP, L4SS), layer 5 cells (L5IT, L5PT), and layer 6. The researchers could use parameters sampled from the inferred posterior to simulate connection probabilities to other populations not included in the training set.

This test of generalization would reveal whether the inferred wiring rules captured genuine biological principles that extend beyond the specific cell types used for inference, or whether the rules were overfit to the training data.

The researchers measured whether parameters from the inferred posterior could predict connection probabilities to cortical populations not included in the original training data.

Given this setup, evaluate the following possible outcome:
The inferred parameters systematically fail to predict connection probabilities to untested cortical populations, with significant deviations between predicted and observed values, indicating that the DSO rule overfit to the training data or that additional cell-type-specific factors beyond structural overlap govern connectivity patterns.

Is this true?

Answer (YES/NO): NO